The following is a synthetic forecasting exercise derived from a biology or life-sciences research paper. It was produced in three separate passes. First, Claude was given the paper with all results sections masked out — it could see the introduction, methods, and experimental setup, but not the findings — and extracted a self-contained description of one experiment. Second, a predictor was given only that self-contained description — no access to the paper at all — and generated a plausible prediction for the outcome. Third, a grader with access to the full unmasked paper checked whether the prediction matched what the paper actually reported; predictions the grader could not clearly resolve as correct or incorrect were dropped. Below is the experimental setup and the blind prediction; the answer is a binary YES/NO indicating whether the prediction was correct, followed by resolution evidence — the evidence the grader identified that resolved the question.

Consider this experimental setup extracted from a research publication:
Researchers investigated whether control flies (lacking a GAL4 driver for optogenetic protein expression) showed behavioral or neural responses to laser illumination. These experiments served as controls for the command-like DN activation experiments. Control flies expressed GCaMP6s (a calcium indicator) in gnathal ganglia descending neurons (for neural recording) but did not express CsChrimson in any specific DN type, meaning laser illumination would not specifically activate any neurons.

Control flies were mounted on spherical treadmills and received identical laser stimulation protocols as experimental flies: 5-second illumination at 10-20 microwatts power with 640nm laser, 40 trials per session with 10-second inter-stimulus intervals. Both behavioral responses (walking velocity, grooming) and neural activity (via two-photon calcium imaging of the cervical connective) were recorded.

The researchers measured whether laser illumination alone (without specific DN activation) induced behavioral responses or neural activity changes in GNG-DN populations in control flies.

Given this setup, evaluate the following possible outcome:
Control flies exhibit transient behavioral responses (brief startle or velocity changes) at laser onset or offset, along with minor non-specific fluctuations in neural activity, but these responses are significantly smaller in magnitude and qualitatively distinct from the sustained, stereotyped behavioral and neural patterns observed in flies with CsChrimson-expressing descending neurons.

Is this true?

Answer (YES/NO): YES